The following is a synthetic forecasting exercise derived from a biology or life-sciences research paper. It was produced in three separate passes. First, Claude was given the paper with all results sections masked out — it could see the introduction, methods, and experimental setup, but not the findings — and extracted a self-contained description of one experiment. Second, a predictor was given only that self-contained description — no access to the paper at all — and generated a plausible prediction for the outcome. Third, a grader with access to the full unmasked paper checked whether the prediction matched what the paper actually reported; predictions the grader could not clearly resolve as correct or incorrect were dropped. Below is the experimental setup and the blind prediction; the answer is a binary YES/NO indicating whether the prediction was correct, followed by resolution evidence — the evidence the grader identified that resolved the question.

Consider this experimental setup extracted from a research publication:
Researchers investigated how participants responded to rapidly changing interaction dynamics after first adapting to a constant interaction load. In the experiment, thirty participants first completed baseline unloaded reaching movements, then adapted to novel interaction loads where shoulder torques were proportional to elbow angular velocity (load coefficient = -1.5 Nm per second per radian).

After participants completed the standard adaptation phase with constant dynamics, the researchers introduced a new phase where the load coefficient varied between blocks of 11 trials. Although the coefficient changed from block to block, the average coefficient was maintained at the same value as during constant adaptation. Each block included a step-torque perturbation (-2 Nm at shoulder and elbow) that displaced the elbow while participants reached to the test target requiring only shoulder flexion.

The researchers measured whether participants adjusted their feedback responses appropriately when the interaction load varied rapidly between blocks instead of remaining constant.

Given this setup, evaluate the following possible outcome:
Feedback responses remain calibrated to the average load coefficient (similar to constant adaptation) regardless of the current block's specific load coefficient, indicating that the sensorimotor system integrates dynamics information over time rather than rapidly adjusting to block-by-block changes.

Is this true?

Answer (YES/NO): NO